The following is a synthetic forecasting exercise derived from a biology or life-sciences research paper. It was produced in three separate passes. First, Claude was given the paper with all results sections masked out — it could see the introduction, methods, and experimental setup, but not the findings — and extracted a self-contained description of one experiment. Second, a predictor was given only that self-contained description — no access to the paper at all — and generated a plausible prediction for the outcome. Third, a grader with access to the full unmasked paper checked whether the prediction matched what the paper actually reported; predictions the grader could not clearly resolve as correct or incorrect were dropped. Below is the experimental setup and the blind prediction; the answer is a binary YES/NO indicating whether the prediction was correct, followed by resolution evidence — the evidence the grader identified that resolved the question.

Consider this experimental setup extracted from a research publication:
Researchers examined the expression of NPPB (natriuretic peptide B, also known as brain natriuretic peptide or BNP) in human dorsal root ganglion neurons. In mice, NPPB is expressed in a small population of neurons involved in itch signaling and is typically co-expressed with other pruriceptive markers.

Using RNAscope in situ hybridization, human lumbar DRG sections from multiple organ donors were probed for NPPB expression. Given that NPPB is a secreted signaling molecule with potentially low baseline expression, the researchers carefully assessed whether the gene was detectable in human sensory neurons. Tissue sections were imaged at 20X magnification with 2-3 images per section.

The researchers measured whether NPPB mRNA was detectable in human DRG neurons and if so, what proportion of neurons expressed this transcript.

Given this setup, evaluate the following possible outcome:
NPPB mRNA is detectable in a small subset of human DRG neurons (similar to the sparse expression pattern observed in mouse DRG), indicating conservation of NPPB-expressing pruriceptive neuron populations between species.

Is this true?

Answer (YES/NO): YES